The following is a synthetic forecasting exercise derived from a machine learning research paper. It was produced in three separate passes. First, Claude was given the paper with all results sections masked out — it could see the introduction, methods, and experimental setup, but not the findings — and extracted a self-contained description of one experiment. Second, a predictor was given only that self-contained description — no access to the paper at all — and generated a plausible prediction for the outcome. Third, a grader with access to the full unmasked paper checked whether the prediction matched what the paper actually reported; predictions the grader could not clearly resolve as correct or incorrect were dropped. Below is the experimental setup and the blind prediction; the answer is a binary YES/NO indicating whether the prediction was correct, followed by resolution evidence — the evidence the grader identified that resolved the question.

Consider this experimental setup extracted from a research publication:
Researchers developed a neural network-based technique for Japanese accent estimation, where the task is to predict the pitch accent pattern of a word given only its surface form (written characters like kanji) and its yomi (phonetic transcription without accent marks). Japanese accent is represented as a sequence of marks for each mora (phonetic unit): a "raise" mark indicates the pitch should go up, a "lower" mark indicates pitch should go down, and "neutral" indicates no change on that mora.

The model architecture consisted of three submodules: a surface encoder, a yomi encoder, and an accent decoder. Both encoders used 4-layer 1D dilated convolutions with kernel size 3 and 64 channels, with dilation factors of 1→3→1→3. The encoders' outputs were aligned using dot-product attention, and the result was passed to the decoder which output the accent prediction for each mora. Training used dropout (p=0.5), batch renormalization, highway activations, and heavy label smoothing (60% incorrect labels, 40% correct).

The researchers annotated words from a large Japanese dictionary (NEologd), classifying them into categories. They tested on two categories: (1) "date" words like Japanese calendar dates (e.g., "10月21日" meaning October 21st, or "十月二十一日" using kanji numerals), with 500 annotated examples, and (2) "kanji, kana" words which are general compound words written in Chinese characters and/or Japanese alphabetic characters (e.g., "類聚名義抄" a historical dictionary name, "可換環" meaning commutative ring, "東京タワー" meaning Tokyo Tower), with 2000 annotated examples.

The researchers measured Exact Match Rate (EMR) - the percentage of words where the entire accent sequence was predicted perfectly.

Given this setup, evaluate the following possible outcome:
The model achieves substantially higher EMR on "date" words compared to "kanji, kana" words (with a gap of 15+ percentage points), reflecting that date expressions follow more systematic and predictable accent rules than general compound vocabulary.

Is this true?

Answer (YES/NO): YES